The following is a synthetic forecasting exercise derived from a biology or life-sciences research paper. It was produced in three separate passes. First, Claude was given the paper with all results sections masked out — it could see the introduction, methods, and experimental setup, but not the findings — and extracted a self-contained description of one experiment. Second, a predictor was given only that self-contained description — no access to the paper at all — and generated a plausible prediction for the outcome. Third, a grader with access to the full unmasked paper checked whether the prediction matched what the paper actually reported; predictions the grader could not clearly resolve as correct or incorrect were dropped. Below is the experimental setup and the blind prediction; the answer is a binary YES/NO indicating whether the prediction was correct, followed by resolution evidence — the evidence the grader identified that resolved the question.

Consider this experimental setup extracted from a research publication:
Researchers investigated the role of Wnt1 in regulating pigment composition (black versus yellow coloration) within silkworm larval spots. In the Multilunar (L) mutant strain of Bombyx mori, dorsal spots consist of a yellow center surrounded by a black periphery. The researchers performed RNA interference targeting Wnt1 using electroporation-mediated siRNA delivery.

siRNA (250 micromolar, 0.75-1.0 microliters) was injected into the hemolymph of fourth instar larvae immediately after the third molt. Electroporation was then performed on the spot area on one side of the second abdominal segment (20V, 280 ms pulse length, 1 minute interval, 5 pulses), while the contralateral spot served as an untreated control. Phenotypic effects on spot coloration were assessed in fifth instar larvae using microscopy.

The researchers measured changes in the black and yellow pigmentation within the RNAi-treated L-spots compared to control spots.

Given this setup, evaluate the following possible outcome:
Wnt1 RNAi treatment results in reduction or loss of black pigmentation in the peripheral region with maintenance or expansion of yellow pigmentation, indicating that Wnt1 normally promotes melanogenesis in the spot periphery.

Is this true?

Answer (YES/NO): NO